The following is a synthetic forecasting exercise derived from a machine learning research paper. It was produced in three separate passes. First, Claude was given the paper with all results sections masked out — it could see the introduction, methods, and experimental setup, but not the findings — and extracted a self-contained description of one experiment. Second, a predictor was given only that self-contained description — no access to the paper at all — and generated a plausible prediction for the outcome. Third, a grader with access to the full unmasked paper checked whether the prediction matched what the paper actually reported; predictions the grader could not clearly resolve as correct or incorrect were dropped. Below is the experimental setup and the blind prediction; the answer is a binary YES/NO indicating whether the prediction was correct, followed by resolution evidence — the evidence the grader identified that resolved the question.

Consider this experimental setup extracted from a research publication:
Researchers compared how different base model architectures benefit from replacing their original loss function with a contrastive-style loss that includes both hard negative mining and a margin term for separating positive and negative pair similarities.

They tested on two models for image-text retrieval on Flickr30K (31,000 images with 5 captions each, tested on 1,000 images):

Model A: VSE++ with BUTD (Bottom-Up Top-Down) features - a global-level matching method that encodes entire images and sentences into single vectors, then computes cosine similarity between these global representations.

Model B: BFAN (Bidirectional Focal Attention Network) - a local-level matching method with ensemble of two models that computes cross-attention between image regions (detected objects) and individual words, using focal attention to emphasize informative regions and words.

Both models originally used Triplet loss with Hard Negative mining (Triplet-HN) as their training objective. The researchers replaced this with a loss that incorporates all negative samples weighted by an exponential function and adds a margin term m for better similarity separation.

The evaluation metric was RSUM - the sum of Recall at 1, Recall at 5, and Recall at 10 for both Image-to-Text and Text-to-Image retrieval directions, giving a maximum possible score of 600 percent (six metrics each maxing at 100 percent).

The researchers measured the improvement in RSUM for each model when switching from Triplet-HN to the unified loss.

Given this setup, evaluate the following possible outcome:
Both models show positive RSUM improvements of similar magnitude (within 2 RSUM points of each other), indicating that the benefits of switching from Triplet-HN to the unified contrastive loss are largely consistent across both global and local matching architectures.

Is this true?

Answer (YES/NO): NO